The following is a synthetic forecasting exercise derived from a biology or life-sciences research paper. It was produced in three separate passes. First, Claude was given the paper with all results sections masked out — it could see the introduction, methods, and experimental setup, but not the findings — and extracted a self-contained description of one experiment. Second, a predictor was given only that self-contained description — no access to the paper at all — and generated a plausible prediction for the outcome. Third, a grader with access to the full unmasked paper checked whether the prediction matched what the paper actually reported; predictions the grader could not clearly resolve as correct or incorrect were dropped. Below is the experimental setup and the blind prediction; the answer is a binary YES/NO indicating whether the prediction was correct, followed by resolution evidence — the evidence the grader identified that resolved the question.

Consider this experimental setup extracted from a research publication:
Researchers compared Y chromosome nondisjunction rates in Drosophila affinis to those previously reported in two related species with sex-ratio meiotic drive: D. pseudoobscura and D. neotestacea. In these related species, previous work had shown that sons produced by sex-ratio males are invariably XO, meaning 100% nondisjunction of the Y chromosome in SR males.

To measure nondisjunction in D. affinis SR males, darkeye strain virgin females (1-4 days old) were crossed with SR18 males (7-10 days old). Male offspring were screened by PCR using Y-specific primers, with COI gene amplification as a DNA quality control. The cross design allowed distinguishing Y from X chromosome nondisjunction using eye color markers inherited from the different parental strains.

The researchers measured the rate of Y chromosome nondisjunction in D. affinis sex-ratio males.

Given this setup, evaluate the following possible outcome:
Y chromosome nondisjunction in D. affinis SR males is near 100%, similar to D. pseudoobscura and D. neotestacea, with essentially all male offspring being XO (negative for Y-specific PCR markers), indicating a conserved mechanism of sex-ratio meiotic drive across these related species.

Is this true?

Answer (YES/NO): NO